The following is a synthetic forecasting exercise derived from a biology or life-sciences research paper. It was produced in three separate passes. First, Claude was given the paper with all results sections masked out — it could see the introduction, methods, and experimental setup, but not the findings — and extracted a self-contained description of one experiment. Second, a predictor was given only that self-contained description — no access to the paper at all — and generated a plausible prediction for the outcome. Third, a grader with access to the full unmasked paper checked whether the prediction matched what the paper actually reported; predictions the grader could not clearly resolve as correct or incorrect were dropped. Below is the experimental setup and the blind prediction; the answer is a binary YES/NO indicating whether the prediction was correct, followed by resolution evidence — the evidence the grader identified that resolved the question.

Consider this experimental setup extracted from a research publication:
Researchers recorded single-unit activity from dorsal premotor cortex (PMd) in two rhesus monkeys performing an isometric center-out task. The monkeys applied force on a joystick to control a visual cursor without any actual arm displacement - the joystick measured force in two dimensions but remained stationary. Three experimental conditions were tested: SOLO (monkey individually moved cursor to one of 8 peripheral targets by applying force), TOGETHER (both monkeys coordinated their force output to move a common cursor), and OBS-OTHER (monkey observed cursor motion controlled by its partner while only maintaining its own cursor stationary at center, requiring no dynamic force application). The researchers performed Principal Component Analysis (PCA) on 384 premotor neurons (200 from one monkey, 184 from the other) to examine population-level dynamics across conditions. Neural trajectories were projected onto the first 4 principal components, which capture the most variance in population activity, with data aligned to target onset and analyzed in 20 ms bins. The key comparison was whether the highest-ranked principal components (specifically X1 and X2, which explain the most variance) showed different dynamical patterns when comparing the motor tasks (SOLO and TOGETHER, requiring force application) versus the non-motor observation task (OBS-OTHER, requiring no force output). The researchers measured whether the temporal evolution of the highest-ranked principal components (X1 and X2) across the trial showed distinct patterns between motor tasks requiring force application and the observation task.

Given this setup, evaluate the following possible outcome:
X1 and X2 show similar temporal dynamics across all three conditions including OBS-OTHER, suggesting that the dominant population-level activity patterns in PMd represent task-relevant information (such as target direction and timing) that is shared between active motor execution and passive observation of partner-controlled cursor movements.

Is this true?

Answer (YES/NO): YES